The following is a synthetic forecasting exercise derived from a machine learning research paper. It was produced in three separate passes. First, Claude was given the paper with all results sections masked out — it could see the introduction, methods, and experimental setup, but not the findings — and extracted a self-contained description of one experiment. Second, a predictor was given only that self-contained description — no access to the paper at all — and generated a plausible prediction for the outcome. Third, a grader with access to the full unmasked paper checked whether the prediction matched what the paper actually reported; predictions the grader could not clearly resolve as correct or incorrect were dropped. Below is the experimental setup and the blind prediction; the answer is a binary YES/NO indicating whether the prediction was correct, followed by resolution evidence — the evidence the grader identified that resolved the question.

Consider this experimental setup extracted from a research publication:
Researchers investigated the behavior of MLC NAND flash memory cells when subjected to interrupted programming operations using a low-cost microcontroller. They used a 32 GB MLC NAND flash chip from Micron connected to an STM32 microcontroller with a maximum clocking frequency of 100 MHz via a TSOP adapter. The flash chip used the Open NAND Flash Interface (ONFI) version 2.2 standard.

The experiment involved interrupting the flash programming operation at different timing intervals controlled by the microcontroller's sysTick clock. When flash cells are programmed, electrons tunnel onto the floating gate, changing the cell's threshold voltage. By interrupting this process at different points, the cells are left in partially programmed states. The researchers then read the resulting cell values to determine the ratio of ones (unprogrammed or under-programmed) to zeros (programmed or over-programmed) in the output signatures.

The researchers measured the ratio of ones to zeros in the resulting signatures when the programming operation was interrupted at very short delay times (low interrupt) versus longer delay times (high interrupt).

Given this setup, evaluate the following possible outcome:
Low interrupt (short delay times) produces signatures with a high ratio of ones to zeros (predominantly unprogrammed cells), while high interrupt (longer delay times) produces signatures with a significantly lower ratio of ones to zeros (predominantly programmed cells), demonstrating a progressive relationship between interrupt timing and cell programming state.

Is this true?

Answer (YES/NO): NO